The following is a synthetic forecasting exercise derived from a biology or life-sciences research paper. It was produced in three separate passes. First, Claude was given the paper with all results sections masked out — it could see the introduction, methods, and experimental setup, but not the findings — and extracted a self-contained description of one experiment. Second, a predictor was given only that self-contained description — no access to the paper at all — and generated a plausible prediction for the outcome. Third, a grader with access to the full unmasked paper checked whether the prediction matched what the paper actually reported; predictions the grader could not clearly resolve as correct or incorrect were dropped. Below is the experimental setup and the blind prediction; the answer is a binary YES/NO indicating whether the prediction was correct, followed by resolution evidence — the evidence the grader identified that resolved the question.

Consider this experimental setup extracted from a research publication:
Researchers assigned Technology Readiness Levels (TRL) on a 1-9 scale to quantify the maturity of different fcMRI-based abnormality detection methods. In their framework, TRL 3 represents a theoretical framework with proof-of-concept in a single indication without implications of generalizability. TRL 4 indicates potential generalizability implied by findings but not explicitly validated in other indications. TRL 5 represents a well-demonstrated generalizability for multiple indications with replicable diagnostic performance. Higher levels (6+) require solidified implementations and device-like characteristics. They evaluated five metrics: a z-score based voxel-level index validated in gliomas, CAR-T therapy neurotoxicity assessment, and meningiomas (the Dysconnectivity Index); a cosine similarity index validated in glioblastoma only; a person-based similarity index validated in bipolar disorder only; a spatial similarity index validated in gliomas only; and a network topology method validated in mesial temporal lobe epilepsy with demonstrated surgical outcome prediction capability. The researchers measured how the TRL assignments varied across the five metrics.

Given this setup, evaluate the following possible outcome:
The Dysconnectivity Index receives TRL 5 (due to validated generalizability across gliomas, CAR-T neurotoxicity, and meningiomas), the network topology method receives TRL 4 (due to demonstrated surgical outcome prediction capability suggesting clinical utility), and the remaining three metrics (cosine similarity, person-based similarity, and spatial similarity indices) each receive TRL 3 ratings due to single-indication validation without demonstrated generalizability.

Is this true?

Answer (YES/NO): NO